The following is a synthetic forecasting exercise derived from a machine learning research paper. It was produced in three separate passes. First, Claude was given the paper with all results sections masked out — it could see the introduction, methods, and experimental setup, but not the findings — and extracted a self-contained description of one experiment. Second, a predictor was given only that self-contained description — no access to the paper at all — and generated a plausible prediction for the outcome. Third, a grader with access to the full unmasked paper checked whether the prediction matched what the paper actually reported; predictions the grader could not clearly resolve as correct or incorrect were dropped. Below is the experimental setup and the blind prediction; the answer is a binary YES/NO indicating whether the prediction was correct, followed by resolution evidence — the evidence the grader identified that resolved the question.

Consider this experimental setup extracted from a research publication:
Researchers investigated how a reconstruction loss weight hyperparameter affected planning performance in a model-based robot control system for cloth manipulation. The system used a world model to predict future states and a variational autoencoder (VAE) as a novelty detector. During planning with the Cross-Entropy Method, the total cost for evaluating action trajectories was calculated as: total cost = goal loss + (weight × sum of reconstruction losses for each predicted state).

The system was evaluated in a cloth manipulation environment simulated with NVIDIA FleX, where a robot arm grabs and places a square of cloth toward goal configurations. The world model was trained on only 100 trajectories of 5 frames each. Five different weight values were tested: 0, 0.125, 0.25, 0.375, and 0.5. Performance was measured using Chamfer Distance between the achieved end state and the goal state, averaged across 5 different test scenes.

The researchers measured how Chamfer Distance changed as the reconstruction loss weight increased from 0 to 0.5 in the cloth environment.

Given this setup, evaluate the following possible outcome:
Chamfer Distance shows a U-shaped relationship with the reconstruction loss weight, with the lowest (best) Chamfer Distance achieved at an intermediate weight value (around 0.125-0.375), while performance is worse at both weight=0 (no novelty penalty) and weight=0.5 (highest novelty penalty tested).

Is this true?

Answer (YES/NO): NO